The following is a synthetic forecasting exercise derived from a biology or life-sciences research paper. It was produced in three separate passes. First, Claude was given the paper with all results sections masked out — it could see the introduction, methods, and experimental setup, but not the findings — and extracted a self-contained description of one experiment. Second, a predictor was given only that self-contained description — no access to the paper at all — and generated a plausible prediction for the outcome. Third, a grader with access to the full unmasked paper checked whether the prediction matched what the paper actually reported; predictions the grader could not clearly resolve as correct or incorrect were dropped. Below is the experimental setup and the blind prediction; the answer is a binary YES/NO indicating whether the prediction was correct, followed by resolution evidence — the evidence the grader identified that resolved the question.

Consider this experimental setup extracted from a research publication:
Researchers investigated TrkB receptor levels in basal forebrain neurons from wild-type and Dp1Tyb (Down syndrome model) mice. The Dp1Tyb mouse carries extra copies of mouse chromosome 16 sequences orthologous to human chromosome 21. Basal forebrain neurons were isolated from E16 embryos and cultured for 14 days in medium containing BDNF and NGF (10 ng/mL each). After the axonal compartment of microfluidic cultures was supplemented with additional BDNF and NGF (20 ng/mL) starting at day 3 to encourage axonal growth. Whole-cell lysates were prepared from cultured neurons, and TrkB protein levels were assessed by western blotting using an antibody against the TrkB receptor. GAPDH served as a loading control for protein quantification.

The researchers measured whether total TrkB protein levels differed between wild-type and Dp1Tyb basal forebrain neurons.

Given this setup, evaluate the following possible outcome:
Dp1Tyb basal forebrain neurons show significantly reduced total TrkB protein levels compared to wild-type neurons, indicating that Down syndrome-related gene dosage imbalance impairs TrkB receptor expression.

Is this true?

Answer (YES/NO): NO